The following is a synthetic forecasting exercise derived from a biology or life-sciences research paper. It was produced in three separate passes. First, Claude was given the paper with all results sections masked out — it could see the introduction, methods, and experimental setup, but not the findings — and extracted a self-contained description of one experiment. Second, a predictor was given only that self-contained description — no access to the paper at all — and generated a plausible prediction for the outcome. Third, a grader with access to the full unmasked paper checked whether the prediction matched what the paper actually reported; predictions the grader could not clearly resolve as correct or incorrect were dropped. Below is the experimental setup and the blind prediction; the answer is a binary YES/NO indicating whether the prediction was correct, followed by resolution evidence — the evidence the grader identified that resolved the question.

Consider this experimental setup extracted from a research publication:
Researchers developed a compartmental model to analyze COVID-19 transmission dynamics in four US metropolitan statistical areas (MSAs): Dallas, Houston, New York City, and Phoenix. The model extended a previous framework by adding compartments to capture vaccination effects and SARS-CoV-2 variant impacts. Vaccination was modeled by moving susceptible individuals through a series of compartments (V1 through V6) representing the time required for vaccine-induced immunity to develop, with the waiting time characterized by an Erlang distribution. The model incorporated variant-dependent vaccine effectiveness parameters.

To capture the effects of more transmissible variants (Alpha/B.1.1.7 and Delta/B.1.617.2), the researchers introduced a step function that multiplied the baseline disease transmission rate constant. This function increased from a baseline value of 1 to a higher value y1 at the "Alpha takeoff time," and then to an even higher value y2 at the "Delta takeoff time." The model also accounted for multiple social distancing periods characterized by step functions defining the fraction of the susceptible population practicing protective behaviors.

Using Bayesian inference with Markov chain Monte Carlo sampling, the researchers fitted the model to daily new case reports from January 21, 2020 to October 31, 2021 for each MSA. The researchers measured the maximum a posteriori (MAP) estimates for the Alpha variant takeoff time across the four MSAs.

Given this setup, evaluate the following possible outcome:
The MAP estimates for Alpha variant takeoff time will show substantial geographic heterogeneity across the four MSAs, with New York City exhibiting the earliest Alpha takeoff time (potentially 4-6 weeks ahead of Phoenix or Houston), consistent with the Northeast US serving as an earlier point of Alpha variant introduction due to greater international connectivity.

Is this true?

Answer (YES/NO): YES